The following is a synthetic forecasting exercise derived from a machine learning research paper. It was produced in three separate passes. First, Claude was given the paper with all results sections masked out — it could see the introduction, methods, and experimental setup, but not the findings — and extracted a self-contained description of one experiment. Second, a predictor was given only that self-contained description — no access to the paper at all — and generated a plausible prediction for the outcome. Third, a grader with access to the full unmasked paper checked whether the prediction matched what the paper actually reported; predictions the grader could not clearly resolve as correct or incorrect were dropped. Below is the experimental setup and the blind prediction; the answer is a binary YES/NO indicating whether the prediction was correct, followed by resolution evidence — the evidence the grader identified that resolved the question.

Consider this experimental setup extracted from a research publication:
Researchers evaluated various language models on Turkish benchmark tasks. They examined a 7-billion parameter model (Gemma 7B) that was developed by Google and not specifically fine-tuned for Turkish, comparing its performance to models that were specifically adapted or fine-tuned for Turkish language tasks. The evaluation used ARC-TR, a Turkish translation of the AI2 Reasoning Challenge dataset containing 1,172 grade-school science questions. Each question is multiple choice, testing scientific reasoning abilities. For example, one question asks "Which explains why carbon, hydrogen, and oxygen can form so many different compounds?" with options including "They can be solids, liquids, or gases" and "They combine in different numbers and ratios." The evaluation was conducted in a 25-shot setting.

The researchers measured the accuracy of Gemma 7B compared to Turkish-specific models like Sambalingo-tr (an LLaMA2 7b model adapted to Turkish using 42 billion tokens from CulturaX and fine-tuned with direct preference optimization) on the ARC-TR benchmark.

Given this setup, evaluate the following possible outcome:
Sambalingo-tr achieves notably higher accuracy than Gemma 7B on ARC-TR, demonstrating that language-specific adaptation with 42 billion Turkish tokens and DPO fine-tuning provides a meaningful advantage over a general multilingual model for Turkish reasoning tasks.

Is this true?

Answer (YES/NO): NO